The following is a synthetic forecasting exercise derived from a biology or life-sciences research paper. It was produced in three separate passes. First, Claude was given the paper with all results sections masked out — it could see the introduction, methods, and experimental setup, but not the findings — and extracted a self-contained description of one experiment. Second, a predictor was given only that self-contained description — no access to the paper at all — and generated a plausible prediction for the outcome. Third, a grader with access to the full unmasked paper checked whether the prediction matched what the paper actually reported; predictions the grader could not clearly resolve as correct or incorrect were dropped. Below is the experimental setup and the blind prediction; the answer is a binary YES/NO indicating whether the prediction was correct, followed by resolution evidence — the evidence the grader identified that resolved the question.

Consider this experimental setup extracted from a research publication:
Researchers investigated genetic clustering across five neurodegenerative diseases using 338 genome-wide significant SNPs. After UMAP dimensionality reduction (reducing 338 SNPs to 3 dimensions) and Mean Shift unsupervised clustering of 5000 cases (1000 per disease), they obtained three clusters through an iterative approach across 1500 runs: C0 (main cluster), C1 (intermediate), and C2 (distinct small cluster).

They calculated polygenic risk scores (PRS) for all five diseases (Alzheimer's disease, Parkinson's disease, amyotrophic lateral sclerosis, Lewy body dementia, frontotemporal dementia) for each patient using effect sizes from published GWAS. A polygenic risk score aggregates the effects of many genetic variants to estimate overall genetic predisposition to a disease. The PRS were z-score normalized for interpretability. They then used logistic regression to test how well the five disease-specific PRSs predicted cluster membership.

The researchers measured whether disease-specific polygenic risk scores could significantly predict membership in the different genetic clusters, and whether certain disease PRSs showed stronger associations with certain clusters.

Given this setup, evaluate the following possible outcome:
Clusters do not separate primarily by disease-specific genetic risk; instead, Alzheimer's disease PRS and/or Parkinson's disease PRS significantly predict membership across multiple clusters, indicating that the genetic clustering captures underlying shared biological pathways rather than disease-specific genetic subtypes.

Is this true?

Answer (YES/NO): YES